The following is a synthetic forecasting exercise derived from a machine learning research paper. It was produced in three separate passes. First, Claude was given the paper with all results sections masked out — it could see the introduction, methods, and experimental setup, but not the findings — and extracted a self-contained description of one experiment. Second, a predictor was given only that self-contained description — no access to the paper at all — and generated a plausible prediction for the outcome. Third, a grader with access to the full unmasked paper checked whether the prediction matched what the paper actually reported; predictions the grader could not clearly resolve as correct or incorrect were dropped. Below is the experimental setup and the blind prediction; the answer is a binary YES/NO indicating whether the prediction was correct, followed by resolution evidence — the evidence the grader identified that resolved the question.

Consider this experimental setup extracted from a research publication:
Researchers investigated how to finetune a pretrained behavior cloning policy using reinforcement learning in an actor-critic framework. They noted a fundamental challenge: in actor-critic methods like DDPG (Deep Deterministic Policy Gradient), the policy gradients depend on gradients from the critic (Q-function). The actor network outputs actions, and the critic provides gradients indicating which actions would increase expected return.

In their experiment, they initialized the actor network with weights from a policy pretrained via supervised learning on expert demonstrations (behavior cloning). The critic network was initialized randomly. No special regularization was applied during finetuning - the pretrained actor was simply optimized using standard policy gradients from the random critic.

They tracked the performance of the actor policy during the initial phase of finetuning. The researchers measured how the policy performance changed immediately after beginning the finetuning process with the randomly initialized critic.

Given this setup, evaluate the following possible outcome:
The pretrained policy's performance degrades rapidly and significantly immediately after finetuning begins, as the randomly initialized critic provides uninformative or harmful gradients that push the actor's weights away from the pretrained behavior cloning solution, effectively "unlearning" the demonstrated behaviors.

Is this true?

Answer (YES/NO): YES